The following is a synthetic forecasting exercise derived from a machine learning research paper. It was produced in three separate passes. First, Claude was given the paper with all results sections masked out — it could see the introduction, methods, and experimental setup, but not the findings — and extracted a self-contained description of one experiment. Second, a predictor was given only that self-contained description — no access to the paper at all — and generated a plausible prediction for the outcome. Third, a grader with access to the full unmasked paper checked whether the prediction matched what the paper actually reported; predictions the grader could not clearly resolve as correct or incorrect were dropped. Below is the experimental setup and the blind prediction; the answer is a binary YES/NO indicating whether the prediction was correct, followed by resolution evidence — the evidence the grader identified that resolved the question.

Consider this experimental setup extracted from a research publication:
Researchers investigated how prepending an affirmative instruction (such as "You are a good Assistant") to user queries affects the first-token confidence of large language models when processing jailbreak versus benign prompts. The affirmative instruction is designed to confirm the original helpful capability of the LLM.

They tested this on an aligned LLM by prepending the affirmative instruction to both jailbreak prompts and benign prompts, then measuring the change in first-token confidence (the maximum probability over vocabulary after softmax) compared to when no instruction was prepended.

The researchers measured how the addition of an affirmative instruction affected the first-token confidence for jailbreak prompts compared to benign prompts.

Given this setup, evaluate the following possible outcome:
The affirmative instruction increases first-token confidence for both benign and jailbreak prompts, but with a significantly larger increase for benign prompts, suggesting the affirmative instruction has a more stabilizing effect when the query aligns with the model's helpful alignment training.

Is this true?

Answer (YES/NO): NO